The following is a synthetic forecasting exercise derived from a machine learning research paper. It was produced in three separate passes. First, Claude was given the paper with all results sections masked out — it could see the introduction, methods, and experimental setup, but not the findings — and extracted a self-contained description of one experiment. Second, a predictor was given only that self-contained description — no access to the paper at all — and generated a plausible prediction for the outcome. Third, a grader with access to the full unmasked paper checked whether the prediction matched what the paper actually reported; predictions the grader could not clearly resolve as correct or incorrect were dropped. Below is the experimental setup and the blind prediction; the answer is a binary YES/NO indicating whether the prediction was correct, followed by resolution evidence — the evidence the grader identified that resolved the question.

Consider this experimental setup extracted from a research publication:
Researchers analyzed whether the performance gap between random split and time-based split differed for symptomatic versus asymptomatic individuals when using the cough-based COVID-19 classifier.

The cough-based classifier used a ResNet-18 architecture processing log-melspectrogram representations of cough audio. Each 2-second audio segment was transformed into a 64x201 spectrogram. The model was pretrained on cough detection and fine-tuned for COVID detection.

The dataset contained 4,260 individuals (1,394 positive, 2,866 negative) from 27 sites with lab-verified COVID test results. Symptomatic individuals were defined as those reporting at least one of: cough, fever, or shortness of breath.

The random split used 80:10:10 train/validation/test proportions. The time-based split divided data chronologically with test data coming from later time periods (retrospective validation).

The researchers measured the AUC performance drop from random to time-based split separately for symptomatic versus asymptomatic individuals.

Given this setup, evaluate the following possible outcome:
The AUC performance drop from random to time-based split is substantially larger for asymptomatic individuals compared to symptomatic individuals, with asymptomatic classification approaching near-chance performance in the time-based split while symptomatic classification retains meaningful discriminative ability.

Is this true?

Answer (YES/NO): NO